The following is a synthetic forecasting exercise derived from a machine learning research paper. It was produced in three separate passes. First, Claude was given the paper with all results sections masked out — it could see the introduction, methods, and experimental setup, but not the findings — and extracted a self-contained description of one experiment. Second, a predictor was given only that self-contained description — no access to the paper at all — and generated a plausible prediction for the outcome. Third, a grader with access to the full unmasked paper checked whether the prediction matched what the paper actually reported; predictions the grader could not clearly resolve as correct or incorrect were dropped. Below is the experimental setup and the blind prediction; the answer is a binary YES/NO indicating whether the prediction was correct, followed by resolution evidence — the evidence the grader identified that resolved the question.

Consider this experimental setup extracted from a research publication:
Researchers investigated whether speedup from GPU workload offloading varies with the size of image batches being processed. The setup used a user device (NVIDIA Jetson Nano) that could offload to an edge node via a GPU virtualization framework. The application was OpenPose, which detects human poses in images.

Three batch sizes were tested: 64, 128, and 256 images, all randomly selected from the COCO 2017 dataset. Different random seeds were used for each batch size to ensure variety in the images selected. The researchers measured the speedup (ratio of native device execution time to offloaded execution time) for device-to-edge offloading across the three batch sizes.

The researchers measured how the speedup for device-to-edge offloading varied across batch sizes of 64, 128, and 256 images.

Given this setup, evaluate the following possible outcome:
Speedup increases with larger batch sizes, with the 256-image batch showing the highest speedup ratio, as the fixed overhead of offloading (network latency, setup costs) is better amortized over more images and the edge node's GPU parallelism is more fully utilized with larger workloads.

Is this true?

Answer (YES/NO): NO